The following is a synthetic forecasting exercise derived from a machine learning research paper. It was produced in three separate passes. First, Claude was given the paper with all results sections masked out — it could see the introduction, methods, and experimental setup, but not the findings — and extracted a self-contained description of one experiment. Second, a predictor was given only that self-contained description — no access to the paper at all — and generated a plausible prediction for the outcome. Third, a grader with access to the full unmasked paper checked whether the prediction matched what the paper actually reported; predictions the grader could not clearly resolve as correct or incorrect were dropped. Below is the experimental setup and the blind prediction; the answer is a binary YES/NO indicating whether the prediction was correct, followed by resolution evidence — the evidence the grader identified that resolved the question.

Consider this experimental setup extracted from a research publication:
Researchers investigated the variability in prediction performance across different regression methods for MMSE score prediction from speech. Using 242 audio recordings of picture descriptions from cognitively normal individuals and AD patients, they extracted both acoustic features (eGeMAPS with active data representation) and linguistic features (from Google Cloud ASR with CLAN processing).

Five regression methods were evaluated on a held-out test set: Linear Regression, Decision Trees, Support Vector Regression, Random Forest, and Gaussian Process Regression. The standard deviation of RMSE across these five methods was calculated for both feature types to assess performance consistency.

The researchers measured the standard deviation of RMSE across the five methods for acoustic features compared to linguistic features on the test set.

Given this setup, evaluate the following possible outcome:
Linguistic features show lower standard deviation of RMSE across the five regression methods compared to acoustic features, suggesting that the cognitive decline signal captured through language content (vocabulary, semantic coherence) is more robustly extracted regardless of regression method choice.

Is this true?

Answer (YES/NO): YES